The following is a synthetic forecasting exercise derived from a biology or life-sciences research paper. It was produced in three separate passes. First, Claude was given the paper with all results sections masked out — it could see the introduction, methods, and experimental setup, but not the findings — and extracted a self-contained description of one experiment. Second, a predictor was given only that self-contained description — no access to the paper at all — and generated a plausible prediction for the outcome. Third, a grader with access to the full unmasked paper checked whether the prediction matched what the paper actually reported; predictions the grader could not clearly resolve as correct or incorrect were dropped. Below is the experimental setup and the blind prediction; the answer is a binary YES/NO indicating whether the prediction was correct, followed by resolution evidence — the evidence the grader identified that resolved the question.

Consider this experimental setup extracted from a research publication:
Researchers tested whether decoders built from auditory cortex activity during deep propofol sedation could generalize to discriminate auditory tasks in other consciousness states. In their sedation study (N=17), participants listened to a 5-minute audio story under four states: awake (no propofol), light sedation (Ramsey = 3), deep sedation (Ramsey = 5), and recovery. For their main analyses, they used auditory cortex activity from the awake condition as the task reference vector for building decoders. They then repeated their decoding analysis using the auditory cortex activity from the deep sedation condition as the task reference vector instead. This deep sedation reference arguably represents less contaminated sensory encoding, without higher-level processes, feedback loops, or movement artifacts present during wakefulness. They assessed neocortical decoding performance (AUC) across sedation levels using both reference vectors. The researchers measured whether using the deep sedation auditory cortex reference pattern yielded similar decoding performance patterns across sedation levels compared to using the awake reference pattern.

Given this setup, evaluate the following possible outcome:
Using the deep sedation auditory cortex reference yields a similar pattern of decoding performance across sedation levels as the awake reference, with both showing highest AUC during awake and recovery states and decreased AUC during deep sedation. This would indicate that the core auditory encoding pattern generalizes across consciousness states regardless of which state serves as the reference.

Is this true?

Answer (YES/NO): YES